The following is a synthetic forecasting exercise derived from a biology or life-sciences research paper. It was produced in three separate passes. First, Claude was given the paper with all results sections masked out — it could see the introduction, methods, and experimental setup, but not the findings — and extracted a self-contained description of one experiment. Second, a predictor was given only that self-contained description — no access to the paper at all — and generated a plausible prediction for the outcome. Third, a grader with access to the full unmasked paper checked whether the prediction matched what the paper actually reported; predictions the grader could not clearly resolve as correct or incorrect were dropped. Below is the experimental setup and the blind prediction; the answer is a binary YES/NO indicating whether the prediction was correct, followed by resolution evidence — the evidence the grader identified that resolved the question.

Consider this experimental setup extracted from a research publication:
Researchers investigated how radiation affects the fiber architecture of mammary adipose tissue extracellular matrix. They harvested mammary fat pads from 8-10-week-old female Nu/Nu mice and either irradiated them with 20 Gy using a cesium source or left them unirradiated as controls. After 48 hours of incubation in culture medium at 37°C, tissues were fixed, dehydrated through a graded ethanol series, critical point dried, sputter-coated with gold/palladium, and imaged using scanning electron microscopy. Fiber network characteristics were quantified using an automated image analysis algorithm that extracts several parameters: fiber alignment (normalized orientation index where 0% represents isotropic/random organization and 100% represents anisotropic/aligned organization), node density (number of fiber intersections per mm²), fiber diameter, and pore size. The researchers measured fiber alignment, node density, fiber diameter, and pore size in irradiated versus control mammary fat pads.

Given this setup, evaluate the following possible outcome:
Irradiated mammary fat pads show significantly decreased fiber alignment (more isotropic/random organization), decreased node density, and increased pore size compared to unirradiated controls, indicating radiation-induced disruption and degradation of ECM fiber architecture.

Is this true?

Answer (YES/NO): NO